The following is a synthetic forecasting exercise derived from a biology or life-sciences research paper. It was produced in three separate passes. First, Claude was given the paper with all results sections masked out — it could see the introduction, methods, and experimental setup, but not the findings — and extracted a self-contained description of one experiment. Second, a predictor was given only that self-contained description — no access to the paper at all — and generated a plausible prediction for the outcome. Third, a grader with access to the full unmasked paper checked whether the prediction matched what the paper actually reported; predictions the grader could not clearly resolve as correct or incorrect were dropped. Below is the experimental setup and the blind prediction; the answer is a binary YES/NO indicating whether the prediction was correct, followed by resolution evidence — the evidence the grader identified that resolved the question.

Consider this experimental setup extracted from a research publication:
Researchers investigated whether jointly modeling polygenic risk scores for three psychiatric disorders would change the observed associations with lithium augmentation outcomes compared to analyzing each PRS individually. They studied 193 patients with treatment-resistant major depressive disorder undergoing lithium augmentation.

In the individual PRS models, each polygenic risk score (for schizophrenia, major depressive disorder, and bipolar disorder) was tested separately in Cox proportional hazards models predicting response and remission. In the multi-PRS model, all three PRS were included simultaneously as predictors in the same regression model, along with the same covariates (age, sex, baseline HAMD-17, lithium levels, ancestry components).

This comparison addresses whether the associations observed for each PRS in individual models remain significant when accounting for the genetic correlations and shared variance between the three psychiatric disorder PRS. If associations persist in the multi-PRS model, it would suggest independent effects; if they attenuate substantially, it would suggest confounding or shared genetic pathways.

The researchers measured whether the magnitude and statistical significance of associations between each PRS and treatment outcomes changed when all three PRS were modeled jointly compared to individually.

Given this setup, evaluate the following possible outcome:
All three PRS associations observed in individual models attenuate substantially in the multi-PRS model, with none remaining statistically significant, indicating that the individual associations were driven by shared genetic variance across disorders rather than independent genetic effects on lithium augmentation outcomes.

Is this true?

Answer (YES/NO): NO